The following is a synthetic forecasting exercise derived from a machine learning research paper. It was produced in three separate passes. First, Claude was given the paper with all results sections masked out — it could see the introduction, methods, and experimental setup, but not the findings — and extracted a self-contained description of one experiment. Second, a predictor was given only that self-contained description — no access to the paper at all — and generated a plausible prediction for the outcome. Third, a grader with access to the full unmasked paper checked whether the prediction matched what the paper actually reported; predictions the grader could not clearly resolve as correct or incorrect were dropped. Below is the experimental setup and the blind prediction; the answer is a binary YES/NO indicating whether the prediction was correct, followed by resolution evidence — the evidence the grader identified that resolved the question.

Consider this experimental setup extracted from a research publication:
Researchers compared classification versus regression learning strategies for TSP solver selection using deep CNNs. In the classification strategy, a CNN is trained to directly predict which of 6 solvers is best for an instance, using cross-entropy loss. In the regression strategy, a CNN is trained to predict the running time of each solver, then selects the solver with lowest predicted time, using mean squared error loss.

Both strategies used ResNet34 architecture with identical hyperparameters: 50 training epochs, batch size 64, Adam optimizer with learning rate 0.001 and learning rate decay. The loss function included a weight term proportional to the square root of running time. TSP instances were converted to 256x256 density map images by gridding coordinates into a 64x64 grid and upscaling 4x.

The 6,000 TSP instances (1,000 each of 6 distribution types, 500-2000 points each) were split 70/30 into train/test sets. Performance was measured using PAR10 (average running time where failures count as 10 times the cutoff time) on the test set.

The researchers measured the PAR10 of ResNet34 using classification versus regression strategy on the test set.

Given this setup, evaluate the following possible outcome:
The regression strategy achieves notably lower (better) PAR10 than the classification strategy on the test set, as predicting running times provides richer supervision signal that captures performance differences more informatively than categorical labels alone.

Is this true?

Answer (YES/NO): YES